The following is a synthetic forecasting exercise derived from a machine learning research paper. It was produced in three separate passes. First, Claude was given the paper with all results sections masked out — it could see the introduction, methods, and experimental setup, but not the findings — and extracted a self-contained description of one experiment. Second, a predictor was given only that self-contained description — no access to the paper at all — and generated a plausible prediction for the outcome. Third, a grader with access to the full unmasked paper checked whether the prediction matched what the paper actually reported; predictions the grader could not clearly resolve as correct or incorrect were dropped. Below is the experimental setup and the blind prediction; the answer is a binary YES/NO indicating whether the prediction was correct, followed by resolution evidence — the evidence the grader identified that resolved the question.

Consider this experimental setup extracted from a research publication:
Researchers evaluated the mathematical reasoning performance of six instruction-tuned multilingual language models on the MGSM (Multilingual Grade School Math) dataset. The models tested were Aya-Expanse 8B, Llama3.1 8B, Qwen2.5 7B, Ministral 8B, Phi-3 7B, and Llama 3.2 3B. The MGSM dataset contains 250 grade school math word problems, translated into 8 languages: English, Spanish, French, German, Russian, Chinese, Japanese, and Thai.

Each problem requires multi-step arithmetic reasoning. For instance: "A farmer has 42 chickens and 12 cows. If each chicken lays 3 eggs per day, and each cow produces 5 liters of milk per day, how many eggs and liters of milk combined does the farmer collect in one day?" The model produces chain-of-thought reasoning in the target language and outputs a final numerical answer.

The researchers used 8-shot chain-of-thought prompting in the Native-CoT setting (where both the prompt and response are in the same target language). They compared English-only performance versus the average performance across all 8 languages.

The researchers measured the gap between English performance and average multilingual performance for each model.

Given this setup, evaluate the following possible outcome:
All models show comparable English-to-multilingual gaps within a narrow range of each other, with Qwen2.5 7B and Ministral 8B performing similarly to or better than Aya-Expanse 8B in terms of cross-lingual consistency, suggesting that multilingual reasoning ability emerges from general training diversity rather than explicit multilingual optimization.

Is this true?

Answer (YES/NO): NO